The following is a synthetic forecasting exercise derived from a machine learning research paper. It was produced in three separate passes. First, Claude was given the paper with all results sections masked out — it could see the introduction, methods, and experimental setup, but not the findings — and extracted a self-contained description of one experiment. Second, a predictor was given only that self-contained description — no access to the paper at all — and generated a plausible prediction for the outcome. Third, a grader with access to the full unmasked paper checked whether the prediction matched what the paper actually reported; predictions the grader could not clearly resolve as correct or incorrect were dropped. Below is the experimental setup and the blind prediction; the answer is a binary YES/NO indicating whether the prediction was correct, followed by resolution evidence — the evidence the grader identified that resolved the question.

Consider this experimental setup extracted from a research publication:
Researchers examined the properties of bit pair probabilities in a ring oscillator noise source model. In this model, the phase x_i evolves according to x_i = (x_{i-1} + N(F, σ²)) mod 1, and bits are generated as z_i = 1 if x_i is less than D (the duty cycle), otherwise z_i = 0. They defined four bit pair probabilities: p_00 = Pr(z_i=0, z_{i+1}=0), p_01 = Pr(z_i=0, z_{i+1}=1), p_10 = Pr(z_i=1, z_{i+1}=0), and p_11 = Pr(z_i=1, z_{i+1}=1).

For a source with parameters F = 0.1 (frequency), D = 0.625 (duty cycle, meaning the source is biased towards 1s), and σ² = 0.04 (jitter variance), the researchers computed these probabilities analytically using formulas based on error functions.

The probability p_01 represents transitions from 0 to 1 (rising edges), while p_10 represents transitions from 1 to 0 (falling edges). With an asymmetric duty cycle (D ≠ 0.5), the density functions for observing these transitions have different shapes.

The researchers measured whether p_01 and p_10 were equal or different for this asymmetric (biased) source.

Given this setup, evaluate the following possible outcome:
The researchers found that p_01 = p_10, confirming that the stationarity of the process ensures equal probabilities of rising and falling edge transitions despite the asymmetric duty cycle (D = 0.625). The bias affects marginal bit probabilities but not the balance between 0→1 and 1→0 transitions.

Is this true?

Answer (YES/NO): YES